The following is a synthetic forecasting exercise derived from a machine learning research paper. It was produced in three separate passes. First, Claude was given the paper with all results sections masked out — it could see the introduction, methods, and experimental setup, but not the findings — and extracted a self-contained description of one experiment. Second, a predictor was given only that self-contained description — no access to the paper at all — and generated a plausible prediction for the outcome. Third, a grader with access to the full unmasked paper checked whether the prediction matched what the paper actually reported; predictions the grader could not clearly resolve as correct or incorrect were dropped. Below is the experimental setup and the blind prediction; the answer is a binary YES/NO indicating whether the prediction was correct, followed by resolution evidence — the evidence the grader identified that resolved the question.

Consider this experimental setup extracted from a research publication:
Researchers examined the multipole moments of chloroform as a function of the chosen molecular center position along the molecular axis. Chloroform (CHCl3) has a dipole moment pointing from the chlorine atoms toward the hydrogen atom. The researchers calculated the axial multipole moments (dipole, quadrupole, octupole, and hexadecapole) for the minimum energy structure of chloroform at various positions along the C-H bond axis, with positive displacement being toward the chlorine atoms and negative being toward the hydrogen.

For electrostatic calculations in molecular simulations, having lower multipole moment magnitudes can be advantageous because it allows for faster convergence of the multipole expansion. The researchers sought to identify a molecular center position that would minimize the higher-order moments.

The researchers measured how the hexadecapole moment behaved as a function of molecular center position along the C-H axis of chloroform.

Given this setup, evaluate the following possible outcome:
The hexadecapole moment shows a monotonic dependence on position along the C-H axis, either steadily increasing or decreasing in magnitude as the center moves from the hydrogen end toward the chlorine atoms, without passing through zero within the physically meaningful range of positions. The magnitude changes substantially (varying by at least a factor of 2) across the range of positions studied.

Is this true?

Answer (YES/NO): NO